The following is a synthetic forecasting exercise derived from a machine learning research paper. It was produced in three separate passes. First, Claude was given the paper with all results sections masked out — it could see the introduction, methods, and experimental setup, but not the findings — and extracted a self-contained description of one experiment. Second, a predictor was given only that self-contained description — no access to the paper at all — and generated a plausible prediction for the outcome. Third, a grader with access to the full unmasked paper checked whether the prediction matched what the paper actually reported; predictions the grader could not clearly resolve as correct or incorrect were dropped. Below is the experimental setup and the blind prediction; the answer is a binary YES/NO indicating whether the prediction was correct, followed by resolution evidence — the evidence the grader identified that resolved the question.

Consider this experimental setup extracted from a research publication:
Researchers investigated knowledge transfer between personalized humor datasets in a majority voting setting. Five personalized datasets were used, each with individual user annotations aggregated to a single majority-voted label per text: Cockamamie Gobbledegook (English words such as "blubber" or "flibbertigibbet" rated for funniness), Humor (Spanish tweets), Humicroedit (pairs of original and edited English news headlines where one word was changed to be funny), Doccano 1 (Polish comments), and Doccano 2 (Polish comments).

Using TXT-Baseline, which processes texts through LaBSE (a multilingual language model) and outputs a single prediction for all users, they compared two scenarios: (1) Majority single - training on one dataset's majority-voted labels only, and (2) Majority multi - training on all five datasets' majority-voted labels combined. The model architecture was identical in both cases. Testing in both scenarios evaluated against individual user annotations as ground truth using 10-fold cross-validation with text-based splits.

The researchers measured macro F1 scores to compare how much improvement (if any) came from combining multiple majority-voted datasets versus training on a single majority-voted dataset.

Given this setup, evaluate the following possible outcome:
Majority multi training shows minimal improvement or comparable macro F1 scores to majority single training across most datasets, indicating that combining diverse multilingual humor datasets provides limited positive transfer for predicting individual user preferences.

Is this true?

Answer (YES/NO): NO